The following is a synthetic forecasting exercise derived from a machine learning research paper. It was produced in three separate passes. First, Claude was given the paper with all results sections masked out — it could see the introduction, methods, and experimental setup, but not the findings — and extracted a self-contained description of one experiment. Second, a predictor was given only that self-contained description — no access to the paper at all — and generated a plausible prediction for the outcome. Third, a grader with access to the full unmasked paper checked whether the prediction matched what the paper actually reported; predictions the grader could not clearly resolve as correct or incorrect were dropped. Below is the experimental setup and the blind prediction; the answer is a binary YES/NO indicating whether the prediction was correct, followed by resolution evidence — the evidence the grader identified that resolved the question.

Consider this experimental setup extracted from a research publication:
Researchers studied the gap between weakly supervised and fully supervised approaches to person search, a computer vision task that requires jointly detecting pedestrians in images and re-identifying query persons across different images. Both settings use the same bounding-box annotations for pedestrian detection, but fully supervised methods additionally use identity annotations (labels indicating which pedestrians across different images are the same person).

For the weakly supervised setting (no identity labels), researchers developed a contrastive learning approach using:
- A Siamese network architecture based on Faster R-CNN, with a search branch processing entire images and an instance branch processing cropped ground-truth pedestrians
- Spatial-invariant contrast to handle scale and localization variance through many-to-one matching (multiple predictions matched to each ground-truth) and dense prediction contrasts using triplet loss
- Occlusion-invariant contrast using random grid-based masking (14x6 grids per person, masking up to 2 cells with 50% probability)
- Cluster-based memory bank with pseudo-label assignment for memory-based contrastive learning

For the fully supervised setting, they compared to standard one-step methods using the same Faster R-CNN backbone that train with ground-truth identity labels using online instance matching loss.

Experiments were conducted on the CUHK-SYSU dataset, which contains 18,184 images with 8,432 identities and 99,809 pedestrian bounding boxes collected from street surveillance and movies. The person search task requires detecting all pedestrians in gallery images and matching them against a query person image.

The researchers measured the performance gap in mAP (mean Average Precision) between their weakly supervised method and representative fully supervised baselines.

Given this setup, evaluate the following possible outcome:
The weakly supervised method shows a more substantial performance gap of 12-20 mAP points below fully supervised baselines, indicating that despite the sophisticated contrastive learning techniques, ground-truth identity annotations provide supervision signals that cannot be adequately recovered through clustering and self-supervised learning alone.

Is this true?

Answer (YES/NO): NO